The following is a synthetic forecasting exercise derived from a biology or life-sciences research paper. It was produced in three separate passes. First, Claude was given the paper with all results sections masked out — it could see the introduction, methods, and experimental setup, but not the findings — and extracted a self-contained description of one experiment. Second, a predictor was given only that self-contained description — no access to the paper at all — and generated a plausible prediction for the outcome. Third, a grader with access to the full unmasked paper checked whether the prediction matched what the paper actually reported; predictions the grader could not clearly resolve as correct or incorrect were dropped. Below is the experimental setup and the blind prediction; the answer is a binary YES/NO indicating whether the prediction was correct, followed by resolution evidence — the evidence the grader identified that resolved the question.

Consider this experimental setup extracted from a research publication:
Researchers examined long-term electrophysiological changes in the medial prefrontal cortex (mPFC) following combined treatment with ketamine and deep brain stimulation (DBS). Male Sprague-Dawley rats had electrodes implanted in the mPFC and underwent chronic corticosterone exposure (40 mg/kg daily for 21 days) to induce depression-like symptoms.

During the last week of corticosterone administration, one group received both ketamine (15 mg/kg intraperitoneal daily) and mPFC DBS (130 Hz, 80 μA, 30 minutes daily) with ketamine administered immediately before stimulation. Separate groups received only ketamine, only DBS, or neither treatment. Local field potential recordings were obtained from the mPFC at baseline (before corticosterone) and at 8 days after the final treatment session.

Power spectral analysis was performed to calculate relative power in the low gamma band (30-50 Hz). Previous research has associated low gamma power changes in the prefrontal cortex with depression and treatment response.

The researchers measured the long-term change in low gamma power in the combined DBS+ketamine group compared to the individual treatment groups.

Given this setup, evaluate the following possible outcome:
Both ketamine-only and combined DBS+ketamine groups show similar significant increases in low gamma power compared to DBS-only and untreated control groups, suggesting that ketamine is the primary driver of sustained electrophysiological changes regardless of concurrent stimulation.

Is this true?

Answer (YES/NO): NO